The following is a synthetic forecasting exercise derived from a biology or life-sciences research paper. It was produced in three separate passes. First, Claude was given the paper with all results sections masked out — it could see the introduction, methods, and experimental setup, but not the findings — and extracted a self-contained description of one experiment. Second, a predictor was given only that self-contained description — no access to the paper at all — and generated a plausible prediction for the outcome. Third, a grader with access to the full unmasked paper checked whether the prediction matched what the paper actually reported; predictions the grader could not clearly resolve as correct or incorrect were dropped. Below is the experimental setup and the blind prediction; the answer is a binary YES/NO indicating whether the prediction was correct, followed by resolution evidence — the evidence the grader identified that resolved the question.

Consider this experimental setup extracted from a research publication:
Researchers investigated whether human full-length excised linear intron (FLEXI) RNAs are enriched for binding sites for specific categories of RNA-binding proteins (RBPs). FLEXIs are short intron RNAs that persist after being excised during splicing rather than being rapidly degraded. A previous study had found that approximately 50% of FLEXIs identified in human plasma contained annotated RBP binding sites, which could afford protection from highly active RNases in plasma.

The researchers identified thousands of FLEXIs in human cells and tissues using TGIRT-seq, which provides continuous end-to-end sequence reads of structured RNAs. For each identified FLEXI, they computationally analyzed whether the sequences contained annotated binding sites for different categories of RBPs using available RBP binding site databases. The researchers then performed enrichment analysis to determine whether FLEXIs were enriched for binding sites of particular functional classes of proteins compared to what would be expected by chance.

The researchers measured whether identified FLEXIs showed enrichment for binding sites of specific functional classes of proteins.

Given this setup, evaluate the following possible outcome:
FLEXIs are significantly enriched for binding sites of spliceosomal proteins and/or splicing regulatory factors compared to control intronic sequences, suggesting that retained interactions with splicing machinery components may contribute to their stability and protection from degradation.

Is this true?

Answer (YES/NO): YES